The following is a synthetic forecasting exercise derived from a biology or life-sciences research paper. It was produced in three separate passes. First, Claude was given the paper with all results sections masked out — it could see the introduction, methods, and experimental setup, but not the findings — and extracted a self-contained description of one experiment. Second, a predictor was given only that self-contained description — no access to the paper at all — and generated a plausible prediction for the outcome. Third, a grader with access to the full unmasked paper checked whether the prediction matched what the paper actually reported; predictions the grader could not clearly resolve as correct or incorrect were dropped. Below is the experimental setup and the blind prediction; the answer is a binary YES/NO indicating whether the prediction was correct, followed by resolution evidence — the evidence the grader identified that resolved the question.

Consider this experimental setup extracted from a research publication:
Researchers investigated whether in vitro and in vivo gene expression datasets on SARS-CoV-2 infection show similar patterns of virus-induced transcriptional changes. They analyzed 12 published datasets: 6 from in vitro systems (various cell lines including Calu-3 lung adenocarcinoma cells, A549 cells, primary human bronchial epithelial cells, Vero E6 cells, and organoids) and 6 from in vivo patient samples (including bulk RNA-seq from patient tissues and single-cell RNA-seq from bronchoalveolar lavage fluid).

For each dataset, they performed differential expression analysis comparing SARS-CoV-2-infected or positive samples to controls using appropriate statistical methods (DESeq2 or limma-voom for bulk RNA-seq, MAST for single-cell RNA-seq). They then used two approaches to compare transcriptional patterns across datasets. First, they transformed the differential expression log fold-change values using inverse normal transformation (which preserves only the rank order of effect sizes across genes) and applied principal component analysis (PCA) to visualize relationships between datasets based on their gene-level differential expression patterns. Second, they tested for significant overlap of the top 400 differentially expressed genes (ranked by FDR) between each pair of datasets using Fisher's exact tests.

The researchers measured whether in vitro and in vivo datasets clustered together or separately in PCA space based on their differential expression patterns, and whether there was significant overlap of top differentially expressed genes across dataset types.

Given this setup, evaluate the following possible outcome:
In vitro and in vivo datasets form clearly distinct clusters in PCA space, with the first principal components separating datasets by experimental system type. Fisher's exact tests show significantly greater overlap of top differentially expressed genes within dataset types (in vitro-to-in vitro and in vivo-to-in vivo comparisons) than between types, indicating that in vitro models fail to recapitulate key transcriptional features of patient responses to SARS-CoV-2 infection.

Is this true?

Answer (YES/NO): NO